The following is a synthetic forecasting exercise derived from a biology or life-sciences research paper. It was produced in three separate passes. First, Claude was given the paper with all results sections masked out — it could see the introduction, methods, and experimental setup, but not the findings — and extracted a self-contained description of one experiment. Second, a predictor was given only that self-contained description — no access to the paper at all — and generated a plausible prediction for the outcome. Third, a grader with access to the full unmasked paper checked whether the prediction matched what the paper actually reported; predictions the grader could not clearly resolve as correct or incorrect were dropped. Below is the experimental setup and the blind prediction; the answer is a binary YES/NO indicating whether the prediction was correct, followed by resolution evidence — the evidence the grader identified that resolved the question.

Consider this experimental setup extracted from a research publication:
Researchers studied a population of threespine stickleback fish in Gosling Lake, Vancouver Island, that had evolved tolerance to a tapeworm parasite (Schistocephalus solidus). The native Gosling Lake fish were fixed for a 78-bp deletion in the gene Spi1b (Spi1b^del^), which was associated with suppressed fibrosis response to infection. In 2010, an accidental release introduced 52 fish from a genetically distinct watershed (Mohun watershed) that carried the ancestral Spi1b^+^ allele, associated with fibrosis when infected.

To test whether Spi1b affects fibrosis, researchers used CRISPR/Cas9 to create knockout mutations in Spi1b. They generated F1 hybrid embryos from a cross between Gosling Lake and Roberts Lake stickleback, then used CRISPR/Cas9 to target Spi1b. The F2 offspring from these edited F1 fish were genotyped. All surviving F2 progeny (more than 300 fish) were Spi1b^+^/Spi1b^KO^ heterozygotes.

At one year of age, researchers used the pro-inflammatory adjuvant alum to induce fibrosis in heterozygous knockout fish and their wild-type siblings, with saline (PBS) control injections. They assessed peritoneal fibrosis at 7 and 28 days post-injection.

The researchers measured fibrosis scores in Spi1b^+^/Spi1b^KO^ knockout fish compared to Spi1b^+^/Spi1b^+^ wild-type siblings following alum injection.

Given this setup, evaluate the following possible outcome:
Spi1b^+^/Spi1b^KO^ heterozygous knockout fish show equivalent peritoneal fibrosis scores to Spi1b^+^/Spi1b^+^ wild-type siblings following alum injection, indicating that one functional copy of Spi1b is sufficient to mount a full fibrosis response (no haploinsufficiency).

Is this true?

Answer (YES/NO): NO